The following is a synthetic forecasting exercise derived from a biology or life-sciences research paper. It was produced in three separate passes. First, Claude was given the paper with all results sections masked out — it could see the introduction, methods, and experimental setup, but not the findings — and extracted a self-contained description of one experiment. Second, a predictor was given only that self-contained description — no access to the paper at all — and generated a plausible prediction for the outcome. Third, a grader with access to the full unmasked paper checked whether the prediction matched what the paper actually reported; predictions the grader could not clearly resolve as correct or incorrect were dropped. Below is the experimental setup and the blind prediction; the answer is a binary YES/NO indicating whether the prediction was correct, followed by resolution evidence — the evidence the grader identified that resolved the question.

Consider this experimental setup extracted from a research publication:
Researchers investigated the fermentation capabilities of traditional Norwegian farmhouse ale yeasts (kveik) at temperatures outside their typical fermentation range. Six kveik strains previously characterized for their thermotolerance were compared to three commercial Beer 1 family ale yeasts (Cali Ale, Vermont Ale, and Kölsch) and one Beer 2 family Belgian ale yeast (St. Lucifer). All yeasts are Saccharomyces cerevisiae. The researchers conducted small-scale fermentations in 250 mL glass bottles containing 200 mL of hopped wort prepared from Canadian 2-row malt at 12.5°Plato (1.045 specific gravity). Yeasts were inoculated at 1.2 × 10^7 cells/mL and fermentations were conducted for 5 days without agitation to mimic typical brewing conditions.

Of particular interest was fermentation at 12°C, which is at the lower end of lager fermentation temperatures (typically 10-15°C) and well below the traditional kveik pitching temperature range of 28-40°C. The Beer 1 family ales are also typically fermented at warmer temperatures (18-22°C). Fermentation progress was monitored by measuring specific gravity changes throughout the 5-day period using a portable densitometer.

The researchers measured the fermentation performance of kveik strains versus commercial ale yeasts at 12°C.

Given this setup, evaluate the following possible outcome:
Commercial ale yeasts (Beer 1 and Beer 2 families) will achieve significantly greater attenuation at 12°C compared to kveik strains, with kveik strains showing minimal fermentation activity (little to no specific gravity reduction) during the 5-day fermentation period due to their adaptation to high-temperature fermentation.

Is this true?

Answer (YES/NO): NO